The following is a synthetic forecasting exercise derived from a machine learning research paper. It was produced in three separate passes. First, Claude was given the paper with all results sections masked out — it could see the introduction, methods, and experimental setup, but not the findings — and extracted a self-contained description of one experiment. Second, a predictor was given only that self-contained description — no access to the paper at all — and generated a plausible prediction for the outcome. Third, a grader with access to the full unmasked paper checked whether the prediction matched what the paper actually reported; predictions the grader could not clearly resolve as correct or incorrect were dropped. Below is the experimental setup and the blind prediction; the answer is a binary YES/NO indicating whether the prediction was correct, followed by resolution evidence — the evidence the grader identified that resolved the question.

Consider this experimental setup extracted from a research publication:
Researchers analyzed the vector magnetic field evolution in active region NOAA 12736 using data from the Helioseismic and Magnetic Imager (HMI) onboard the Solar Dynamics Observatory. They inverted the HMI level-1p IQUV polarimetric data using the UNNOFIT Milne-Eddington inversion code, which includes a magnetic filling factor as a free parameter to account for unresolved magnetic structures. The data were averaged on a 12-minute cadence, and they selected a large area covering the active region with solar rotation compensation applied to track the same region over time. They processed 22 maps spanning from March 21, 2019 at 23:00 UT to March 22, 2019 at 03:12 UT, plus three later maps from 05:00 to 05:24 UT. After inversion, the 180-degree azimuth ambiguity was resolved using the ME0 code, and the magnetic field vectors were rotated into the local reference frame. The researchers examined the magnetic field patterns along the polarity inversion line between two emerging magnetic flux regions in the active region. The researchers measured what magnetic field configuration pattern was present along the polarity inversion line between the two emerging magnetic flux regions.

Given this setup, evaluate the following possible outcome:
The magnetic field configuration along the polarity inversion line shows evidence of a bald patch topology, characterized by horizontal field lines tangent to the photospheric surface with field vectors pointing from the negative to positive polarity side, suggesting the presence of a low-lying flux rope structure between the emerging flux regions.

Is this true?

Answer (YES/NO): YES